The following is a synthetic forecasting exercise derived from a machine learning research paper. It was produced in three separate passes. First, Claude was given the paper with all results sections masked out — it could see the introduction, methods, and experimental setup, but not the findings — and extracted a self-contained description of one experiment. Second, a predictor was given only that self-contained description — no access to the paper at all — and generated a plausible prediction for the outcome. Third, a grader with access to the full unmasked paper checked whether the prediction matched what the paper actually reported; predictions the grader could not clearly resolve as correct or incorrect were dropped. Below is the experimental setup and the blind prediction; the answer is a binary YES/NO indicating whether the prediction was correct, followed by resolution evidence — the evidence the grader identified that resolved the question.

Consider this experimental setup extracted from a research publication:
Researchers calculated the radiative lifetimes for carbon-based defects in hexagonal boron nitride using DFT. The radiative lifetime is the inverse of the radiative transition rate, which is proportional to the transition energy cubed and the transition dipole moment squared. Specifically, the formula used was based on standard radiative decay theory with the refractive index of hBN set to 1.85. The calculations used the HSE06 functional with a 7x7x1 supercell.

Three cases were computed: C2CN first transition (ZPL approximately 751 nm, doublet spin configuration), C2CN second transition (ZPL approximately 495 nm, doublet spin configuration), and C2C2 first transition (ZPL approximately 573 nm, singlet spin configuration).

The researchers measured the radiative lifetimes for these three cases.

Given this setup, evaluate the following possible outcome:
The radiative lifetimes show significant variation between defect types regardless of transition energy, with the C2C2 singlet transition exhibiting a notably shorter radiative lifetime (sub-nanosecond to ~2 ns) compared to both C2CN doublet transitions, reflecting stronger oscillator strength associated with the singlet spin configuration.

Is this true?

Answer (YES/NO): NO